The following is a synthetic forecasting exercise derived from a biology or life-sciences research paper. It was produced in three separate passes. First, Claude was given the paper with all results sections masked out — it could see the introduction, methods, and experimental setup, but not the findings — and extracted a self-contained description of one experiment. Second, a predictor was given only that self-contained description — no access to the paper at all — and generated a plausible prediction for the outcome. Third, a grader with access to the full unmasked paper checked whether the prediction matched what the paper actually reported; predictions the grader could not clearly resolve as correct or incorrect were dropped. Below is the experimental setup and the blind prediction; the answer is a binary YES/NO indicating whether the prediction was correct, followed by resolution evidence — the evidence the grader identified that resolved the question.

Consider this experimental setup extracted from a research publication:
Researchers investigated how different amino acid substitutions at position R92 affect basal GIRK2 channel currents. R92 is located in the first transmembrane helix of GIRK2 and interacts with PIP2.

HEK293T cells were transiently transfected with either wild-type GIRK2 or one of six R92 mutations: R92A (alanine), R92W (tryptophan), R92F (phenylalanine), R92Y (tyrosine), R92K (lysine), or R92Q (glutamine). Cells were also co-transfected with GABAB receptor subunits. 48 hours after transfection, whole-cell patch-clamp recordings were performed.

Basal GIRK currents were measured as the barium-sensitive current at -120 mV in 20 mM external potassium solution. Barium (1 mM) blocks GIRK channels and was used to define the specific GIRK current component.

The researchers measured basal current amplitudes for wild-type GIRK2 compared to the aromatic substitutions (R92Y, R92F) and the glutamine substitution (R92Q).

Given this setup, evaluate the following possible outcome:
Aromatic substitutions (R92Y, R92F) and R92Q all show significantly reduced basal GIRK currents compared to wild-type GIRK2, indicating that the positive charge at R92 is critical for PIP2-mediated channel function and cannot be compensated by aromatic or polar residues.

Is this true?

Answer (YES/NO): NO